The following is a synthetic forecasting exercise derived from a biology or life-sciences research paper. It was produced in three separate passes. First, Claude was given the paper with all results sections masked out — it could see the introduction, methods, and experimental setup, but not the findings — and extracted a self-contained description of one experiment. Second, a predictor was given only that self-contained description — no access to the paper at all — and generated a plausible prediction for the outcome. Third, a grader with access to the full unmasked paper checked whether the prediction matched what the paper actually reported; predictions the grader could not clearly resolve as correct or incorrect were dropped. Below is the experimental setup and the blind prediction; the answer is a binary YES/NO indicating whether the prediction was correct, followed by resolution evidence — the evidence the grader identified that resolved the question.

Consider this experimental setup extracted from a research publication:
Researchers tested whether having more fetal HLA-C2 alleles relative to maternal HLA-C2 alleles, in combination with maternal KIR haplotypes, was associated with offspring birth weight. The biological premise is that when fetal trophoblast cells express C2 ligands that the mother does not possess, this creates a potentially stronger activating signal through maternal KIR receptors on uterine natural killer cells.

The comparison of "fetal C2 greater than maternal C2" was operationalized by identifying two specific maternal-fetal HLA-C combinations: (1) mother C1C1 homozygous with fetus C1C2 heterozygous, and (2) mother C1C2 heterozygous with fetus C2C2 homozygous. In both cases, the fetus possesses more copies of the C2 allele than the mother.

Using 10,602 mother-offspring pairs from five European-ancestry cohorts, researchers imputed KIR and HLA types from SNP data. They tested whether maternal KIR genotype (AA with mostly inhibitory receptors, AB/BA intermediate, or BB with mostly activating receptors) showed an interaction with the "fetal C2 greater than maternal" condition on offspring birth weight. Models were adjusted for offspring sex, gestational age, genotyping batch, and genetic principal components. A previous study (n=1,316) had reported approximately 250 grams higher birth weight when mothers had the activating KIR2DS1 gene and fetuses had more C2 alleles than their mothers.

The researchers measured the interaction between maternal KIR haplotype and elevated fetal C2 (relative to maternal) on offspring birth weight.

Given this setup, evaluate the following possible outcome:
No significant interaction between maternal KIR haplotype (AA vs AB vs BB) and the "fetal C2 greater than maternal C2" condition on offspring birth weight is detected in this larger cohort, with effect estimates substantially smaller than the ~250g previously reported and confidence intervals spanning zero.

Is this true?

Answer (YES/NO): YES